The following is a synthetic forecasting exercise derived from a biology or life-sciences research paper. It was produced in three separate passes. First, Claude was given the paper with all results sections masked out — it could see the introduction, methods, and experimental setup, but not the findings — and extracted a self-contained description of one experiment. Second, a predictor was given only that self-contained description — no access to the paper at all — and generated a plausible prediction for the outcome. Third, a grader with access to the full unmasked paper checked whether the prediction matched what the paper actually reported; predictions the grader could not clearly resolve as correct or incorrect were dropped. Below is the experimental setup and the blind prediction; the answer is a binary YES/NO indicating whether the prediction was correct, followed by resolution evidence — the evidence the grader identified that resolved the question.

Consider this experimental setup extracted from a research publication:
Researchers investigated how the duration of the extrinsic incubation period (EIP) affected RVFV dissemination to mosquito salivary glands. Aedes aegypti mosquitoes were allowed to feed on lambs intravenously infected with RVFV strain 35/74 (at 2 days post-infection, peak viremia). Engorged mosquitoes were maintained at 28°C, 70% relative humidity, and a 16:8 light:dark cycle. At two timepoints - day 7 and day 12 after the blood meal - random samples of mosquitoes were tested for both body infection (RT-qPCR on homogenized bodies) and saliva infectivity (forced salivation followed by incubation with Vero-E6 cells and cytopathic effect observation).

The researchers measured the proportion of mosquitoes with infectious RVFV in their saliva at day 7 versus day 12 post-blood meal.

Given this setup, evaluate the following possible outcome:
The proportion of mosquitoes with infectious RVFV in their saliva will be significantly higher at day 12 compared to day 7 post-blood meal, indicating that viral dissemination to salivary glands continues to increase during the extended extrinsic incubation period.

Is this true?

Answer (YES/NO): YES